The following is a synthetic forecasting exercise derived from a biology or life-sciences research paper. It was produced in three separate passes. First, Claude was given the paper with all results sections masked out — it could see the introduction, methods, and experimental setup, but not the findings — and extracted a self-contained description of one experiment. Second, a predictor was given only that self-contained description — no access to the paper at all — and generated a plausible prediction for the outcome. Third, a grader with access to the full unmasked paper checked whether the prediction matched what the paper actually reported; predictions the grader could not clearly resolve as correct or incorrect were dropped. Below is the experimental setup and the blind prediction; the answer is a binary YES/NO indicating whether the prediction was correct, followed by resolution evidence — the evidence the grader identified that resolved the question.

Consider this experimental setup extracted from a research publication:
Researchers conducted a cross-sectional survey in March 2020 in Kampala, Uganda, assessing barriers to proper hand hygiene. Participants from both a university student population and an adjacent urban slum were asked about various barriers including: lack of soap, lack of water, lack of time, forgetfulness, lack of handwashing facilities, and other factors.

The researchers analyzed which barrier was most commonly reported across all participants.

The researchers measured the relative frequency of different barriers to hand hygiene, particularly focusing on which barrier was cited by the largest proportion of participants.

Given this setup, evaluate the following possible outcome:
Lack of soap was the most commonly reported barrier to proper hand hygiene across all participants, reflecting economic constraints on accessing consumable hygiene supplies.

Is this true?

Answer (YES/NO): YES